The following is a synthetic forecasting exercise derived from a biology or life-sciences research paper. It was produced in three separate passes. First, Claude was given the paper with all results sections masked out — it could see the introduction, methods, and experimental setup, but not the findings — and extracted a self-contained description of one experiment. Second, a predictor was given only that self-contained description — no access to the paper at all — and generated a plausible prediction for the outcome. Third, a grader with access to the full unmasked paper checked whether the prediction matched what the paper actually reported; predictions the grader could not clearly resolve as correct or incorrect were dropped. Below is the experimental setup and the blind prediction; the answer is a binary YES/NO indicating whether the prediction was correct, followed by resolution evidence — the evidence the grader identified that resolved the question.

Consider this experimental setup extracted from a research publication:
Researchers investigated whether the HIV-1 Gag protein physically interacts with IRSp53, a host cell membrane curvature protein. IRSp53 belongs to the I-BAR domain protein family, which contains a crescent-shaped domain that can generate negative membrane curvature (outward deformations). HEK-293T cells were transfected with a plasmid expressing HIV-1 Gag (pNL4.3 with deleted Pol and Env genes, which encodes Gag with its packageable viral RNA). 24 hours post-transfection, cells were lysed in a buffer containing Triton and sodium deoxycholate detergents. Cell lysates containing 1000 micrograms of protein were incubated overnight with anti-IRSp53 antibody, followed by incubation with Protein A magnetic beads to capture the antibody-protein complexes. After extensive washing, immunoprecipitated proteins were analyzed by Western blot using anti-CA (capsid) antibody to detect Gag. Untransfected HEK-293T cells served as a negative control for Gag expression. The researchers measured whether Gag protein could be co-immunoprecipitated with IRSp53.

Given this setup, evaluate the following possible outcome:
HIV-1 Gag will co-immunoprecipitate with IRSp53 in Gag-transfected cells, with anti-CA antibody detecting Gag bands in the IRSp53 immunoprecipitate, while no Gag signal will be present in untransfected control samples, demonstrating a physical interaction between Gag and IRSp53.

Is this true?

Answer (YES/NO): YES